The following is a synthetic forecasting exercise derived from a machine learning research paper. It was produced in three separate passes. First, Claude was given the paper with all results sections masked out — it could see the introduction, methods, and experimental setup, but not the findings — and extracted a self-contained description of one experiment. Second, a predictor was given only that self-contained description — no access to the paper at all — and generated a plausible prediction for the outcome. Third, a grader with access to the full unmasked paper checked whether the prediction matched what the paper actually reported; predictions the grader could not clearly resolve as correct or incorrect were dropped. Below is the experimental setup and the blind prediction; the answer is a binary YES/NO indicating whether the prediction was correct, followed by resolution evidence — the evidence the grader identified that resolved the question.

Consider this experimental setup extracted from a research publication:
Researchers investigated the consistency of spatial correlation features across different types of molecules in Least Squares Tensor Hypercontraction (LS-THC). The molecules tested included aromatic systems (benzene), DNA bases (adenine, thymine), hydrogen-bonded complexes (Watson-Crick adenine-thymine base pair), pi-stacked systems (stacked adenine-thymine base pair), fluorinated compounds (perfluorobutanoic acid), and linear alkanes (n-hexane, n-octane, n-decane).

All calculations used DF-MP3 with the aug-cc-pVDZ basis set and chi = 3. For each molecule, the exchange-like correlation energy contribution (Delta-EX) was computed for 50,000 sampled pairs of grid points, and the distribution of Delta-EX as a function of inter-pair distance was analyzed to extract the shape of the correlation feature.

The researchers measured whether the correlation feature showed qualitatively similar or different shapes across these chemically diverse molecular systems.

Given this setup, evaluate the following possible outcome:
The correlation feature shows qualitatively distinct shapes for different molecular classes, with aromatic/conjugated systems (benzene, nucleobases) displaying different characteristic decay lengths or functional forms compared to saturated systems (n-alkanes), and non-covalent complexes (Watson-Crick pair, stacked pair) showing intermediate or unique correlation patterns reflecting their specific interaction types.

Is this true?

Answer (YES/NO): NO